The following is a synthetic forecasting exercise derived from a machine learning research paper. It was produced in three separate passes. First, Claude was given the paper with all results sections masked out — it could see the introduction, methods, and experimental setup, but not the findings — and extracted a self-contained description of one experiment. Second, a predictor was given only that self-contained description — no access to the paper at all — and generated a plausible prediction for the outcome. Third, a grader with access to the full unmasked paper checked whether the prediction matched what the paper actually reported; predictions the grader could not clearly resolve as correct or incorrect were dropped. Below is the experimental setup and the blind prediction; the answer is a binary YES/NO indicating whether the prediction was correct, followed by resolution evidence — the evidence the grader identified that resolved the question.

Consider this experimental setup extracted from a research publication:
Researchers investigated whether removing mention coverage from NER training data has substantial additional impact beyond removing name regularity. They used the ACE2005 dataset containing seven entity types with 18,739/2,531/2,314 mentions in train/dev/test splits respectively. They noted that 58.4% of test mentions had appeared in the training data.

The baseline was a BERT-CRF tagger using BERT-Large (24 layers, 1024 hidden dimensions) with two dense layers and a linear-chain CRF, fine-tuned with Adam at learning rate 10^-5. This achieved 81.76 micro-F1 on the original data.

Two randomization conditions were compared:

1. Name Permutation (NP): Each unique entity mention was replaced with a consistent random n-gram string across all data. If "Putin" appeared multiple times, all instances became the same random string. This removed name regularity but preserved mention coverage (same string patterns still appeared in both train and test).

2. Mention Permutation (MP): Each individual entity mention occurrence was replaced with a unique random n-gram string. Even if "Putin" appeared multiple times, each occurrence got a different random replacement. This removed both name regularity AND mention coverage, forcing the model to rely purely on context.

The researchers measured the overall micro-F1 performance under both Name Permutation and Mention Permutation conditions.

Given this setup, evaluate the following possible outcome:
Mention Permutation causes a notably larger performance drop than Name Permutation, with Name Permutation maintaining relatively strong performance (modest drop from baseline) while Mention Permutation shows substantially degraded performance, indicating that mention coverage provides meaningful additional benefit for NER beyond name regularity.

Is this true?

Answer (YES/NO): NO